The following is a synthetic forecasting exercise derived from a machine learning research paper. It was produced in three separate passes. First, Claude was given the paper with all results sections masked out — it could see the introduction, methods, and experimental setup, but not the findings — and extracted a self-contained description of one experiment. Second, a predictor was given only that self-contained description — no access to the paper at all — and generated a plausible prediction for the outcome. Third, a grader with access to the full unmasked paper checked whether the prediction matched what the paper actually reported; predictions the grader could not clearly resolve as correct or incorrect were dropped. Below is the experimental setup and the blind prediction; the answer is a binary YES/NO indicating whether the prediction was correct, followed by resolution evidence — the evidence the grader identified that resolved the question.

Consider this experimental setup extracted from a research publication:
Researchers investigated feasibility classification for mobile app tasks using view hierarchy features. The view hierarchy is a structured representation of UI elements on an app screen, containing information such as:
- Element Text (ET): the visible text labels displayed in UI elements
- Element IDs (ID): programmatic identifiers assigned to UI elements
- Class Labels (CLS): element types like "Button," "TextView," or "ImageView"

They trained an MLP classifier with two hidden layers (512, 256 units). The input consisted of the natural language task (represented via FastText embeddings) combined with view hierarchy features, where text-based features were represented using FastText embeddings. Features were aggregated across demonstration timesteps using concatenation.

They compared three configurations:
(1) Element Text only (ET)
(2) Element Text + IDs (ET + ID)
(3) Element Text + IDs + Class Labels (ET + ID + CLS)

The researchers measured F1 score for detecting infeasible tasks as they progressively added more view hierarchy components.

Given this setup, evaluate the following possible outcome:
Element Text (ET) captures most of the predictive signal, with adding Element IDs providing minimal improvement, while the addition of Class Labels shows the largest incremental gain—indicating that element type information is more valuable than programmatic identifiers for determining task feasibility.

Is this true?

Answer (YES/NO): NO